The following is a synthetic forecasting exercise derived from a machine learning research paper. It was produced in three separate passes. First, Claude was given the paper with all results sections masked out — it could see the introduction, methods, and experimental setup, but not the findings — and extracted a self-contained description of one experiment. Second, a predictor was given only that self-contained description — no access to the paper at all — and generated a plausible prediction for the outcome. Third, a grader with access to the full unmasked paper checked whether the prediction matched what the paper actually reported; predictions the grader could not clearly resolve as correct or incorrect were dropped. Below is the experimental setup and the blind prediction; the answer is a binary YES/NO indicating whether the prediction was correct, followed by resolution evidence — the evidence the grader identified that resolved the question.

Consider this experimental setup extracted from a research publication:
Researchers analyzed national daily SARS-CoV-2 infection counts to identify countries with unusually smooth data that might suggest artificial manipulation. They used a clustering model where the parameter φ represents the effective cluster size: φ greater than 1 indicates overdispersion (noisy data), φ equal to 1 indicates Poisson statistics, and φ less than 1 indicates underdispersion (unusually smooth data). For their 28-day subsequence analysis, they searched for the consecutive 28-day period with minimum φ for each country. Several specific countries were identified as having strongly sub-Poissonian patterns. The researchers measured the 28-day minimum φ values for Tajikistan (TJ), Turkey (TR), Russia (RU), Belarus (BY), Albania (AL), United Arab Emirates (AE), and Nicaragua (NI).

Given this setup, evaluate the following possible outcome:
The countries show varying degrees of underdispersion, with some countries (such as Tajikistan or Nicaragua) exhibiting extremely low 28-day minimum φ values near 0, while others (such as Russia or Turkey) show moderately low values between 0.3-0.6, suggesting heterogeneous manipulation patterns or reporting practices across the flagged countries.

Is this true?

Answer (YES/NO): NO